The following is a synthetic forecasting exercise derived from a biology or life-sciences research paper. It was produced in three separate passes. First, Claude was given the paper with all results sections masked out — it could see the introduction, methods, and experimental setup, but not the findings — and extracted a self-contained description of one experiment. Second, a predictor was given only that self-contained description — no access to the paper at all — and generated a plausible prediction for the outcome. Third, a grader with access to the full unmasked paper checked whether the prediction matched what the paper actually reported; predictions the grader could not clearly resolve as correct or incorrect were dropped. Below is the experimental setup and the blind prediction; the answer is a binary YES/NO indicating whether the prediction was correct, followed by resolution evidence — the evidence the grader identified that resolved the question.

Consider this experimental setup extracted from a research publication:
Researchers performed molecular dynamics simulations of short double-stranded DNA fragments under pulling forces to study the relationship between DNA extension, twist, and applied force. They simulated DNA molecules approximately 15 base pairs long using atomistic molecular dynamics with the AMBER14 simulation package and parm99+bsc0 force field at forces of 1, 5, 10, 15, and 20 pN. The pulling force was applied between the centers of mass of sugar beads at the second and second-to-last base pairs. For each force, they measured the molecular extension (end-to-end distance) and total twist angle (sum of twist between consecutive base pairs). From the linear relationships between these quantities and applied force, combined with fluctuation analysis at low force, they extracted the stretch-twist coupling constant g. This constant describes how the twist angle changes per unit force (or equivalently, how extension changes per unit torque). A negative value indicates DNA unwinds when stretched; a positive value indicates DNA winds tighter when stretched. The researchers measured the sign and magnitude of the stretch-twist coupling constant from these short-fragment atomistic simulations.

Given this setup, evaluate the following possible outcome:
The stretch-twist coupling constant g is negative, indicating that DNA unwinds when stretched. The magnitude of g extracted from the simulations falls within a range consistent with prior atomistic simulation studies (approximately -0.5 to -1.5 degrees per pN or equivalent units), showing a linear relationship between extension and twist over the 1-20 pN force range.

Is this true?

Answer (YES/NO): NO